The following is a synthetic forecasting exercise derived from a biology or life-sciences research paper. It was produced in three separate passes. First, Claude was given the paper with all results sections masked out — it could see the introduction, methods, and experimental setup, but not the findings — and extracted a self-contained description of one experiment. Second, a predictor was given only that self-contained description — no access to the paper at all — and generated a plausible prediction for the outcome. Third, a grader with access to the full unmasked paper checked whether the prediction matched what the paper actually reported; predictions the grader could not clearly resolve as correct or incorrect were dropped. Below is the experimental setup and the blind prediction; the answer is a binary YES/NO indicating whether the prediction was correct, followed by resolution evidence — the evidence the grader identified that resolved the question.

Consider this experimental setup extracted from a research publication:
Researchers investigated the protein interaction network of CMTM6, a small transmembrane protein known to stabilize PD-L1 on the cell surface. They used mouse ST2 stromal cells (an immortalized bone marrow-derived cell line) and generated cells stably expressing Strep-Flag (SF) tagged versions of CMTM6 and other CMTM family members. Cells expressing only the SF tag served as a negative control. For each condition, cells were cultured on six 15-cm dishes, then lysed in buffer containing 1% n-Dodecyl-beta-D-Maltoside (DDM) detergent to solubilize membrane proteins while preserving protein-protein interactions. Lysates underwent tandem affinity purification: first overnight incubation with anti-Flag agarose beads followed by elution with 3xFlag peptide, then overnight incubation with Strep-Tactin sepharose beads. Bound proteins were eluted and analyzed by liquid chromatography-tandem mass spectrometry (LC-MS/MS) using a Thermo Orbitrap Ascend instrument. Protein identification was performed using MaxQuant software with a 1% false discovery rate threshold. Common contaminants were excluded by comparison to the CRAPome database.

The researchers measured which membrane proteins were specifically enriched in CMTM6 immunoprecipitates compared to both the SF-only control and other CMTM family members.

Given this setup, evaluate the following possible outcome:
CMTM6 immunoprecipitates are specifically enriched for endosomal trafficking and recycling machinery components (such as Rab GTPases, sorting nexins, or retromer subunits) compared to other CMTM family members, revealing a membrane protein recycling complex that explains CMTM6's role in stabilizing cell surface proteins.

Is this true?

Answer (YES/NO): NO